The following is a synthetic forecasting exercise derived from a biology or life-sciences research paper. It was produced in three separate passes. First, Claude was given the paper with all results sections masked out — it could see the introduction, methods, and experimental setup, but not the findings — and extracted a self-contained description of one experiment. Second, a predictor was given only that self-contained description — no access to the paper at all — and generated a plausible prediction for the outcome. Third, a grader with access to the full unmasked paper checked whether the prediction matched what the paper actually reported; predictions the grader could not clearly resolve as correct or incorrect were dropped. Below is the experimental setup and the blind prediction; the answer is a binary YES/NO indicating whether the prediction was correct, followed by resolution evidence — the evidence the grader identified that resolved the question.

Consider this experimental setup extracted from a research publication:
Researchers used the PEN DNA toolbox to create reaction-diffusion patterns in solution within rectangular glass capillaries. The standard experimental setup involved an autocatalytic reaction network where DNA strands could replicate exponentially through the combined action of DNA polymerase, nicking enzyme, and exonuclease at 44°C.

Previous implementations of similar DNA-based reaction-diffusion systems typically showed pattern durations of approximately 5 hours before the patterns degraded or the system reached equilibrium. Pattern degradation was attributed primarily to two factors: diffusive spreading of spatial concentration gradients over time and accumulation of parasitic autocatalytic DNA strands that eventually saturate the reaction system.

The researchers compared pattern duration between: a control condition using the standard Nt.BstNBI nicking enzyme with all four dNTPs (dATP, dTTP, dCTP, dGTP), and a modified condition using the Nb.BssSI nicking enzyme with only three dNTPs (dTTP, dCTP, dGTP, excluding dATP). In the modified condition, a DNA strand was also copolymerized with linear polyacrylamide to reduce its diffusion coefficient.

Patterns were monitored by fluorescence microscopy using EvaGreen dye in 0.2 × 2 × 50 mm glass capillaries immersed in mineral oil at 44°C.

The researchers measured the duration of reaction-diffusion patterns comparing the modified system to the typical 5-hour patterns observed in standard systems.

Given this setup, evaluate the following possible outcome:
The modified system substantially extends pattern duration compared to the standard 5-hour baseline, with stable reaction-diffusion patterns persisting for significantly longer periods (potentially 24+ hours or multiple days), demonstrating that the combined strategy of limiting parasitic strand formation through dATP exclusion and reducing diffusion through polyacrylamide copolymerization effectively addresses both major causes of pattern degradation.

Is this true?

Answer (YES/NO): YES